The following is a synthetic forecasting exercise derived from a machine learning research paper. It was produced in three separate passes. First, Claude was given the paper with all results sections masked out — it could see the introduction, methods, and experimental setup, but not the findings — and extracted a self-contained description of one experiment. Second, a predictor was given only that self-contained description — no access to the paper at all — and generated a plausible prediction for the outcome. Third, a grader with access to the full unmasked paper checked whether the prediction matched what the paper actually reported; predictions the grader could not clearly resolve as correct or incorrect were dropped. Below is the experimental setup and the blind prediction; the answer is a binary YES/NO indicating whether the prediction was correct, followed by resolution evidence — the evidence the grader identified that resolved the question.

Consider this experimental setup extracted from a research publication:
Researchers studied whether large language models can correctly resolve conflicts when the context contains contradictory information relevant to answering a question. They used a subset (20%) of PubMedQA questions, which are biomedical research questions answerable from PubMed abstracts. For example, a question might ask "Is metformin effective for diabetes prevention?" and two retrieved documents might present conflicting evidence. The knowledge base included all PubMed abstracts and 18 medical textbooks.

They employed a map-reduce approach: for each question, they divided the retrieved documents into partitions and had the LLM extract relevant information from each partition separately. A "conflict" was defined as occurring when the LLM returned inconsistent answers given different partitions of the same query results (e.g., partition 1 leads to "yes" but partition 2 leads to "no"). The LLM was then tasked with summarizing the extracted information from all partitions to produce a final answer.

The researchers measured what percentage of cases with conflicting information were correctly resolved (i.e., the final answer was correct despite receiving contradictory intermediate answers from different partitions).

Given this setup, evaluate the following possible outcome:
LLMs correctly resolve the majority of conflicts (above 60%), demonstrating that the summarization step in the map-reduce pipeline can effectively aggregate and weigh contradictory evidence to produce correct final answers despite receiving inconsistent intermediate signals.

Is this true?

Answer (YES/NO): YES